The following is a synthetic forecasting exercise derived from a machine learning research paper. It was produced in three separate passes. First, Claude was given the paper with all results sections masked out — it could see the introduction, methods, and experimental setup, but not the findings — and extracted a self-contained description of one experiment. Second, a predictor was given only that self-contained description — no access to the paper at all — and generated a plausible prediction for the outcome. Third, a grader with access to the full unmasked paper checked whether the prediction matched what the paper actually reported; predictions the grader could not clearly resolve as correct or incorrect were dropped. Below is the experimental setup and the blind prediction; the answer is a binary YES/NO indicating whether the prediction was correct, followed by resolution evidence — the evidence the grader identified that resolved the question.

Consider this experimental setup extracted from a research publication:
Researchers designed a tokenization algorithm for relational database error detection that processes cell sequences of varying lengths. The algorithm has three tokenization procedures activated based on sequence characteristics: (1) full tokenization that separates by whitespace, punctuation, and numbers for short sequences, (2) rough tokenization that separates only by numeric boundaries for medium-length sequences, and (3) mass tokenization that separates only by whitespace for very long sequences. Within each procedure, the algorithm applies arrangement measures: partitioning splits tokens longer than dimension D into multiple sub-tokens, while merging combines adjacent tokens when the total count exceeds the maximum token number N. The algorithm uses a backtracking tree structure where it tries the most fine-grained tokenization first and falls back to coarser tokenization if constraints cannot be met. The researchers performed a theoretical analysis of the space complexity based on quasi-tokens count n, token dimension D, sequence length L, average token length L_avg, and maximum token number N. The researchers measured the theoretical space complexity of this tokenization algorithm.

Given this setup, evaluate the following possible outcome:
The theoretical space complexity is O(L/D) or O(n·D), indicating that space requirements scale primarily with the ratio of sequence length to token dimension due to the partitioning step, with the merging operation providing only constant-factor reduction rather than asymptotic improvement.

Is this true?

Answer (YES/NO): NO